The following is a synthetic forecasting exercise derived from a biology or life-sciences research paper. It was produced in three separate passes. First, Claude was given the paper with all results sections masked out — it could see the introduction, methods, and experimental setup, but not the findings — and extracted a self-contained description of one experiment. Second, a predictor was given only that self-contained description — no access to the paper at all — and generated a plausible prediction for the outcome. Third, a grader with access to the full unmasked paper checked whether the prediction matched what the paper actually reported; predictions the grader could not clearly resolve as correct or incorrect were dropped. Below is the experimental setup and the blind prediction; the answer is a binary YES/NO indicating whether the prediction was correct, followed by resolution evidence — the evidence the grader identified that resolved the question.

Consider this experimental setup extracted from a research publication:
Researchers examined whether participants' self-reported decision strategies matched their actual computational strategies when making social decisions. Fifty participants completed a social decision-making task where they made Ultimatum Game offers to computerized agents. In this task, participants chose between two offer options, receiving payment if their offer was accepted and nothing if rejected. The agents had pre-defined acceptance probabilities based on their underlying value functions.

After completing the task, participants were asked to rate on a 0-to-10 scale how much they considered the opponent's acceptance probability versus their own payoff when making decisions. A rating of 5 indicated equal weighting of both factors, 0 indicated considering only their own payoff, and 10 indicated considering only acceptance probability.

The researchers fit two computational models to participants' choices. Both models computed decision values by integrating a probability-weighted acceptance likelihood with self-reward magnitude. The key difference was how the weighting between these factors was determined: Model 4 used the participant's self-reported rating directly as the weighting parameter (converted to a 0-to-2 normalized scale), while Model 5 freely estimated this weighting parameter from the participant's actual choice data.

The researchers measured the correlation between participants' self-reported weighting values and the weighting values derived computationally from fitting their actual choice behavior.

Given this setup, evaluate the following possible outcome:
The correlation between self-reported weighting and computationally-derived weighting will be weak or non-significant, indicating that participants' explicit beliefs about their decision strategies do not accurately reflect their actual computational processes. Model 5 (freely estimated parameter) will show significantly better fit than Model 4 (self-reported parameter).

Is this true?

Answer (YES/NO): NO